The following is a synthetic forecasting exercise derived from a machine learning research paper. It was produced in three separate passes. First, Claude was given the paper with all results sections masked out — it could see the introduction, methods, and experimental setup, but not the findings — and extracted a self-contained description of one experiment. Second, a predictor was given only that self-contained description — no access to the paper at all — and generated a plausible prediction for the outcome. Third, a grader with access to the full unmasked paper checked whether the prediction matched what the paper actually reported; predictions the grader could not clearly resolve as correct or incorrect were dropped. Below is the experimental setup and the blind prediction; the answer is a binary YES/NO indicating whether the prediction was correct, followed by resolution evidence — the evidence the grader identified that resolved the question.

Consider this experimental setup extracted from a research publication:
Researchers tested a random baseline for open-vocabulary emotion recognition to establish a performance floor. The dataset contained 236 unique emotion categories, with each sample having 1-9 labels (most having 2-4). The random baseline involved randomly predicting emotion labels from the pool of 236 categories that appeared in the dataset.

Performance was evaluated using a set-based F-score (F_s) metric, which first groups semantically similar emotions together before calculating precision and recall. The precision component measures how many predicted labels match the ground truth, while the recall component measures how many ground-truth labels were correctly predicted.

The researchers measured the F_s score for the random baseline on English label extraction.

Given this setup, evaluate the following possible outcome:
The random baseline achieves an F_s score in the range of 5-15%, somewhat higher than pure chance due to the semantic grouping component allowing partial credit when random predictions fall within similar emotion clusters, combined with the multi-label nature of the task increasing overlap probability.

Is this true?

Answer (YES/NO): NO